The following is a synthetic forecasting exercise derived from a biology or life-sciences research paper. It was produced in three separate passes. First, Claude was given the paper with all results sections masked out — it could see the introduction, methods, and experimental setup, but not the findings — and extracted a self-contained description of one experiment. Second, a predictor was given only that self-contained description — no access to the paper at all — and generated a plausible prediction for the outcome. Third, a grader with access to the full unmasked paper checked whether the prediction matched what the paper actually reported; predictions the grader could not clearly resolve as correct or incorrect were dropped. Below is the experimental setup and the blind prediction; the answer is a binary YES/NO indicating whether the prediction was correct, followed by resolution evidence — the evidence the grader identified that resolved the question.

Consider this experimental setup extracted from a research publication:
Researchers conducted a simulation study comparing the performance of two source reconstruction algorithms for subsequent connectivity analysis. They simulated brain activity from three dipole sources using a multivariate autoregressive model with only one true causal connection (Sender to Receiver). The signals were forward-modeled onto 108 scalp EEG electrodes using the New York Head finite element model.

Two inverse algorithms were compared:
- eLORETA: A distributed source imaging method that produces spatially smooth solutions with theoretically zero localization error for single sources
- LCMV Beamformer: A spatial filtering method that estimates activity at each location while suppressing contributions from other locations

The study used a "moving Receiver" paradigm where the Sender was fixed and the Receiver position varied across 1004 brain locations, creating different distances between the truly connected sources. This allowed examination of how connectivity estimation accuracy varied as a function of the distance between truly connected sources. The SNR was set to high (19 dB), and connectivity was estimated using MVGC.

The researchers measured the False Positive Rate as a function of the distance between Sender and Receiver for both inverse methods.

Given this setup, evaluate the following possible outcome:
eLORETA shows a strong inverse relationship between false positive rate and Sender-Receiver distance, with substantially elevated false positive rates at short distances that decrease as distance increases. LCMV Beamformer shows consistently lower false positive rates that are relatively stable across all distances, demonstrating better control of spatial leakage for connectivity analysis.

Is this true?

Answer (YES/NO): NO